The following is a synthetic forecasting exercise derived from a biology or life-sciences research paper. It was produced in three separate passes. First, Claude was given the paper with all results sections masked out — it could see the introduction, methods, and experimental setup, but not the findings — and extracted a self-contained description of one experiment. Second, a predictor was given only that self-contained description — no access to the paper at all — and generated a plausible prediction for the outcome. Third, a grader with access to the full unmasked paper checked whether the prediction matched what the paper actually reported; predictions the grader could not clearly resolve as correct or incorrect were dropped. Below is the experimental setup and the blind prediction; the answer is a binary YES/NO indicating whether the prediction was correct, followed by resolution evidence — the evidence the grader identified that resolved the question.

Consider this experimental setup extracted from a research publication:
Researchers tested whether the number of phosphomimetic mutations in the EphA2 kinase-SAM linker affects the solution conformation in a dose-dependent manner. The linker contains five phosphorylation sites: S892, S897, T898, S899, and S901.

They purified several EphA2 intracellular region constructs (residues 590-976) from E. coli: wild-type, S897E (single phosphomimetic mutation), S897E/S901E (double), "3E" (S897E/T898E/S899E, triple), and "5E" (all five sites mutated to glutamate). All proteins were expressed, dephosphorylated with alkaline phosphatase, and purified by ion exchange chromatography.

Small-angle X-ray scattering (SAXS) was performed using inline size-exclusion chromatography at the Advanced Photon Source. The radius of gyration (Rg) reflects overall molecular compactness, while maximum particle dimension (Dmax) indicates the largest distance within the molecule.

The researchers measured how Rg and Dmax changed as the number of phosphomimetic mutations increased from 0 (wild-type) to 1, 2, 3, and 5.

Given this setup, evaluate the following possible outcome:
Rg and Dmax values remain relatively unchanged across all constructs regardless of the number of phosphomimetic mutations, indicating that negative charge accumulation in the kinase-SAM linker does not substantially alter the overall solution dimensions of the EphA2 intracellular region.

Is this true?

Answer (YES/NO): YES